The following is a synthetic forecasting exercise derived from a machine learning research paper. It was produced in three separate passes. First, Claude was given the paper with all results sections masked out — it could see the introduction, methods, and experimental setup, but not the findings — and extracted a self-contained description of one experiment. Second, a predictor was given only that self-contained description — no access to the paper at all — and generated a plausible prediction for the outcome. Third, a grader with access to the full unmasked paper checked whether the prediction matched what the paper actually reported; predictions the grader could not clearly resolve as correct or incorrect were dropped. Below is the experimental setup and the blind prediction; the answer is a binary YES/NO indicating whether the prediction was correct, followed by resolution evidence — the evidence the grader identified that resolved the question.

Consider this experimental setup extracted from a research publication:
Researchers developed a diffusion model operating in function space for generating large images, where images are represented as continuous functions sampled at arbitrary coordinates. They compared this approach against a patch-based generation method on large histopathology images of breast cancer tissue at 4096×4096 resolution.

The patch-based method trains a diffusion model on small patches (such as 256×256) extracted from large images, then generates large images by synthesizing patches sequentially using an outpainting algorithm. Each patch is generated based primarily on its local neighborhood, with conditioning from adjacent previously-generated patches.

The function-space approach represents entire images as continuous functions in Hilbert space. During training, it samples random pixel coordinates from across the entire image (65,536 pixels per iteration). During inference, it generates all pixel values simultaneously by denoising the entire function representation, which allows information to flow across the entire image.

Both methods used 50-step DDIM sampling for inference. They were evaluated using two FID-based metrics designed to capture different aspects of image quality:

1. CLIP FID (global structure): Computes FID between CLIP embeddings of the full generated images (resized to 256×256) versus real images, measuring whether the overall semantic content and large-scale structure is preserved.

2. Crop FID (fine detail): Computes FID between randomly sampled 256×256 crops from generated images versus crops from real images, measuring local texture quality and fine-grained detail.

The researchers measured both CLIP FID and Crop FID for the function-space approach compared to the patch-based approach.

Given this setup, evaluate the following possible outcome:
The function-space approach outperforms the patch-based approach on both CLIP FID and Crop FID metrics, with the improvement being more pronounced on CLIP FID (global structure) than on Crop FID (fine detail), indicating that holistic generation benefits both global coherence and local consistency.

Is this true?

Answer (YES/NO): NO